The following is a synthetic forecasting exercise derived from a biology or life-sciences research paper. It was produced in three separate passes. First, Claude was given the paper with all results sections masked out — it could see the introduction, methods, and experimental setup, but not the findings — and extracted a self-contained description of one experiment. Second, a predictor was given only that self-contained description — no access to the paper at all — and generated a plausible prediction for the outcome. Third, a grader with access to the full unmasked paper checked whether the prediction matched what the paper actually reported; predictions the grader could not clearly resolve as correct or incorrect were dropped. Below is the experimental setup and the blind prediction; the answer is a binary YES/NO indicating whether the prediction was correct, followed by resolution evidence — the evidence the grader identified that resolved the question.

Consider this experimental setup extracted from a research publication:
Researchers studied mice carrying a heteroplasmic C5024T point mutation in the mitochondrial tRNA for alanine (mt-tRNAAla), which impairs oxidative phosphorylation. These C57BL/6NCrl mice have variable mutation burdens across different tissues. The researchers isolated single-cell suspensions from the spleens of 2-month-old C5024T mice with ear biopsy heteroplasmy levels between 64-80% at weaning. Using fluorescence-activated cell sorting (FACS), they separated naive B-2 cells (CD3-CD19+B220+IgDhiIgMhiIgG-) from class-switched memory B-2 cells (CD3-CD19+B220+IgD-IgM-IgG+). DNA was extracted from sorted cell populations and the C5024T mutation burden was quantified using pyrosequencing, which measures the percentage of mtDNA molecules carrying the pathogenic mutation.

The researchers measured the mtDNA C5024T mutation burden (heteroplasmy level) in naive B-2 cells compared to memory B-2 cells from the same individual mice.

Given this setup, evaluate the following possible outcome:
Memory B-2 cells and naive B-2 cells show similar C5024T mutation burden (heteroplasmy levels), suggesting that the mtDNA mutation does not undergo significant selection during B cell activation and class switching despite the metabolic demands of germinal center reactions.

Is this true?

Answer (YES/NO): NO